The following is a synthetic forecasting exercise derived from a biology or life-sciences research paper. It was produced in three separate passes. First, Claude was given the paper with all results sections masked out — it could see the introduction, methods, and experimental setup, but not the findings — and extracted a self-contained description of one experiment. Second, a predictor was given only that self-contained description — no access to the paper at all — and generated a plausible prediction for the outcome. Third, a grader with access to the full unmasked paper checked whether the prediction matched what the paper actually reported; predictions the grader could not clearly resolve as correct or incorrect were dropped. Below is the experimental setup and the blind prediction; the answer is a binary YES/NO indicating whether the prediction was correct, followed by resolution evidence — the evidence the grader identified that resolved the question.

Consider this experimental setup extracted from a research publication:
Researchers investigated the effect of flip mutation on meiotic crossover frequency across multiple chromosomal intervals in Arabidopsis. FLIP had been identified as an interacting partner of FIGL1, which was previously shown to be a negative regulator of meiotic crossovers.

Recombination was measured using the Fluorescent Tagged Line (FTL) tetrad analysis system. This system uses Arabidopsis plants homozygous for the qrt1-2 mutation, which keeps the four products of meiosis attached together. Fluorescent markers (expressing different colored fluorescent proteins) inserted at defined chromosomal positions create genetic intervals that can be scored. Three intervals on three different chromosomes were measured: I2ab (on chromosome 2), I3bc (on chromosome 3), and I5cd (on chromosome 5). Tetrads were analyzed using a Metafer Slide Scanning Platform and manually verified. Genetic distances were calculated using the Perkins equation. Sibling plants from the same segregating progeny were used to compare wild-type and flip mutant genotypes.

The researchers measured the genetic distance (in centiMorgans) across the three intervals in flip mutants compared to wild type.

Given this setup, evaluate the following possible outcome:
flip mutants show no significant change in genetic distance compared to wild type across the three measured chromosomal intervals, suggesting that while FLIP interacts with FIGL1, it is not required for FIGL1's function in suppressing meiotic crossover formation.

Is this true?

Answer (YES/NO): NO